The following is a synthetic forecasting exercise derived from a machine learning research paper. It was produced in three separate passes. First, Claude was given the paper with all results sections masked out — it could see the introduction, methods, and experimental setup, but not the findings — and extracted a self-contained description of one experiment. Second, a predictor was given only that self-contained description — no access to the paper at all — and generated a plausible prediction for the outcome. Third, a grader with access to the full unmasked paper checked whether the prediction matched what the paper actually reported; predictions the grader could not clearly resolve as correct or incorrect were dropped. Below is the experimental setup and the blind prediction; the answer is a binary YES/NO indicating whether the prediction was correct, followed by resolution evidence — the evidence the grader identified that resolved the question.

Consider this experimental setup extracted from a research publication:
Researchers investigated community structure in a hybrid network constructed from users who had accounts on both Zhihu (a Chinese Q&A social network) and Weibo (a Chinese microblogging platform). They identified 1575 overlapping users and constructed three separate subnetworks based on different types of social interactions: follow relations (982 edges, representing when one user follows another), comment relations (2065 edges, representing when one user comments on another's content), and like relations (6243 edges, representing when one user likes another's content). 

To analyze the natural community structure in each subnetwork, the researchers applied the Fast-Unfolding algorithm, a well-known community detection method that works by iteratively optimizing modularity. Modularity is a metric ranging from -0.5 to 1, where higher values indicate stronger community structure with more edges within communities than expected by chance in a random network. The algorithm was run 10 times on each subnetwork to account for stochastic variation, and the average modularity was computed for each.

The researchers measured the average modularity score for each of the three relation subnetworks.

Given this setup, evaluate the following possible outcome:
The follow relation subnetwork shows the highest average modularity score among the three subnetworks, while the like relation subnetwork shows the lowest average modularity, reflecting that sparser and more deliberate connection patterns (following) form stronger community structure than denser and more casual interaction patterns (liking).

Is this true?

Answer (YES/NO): NO